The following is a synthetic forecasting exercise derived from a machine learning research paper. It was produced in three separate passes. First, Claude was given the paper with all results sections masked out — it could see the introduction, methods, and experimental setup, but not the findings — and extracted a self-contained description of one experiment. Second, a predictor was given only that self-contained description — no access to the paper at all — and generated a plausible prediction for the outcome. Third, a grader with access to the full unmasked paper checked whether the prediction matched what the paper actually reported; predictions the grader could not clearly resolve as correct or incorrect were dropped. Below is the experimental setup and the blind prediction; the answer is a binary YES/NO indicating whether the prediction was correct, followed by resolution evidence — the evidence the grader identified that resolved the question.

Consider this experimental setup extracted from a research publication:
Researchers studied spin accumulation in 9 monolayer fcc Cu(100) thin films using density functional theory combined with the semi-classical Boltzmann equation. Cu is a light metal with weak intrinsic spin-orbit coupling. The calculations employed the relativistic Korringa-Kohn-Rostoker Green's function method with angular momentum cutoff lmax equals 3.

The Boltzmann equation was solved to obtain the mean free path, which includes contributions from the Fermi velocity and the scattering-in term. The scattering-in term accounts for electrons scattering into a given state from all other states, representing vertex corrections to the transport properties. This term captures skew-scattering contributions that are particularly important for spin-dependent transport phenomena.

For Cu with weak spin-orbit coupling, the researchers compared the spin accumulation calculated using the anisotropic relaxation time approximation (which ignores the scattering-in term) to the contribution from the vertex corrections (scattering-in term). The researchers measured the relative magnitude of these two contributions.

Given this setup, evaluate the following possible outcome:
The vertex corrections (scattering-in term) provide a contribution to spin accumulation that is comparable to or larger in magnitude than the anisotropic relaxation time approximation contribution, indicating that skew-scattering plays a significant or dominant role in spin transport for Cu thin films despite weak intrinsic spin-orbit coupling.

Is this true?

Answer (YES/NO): YES